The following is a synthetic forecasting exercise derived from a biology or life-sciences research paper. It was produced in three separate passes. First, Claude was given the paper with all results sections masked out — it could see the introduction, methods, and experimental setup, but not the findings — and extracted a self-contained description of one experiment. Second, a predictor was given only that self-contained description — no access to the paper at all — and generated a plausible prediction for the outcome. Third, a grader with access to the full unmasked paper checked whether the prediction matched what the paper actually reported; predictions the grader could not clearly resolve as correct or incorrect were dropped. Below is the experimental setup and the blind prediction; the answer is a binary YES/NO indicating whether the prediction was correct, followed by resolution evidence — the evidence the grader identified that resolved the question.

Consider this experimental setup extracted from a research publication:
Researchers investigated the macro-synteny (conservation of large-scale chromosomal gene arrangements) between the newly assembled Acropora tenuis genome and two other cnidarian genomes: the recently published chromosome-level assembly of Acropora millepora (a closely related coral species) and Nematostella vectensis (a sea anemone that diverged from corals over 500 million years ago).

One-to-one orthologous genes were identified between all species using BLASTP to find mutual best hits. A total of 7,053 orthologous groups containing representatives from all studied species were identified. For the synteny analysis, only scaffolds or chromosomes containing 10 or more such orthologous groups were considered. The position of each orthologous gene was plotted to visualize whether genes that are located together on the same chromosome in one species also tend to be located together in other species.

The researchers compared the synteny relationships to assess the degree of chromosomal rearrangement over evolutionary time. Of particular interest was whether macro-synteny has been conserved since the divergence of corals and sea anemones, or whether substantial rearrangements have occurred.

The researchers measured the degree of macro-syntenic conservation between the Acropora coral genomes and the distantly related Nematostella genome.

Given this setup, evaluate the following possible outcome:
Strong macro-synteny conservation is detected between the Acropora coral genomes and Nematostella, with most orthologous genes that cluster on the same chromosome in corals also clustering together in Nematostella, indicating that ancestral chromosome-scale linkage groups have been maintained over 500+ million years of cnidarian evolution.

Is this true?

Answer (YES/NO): YES